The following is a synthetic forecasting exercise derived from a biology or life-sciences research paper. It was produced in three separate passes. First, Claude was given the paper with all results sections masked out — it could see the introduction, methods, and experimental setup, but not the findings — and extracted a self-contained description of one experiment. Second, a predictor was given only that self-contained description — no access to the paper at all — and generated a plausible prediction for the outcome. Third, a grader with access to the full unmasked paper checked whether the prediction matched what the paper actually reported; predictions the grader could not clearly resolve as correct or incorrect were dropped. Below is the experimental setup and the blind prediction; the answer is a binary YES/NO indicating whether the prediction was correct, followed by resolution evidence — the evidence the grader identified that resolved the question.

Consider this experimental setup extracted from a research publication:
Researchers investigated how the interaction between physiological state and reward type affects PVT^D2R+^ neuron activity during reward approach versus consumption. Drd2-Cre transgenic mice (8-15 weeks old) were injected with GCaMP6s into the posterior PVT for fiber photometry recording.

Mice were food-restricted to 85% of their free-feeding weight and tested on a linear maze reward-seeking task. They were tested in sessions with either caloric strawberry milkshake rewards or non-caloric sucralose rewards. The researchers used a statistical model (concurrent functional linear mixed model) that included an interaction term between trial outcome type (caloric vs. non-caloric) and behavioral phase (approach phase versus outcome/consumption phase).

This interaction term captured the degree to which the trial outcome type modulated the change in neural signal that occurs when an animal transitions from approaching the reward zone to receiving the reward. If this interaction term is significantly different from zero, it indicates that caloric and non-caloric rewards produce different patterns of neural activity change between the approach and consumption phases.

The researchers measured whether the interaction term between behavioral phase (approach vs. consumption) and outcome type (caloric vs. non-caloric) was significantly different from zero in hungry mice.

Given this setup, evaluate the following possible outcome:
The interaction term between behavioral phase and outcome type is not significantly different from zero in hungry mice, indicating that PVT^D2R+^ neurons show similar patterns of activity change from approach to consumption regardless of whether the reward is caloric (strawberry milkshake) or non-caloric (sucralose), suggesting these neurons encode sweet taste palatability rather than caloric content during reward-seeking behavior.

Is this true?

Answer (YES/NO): NO